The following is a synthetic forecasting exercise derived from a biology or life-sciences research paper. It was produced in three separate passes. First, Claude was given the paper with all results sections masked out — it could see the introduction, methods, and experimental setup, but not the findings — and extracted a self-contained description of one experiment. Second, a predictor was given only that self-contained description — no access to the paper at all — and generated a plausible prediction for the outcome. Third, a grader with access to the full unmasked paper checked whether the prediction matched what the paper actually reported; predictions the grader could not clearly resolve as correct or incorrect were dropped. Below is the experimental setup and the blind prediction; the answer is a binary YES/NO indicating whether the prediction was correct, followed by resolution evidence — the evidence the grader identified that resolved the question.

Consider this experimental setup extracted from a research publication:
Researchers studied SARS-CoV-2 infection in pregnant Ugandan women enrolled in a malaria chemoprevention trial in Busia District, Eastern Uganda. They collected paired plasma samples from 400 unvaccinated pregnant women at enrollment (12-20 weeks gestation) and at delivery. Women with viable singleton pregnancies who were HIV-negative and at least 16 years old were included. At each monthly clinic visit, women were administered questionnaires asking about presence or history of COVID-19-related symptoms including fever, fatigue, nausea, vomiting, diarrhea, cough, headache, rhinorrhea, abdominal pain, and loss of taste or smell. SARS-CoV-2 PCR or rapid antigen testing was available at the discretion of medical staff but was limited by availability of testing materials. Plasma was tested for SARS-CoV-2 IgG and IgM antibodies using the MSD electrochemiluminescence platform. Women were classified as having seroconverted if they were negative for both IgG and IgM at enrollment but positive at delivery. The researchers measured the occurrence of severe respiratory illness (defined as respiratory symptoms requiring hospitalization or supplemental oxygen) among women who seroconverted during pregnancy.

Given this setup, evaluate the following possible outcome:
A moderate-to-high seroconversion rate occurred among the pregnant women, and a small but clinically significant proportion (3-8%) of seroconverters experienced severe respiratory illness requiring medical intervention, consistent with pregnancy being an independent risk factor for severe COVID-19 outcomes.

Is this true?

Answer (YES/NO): NO